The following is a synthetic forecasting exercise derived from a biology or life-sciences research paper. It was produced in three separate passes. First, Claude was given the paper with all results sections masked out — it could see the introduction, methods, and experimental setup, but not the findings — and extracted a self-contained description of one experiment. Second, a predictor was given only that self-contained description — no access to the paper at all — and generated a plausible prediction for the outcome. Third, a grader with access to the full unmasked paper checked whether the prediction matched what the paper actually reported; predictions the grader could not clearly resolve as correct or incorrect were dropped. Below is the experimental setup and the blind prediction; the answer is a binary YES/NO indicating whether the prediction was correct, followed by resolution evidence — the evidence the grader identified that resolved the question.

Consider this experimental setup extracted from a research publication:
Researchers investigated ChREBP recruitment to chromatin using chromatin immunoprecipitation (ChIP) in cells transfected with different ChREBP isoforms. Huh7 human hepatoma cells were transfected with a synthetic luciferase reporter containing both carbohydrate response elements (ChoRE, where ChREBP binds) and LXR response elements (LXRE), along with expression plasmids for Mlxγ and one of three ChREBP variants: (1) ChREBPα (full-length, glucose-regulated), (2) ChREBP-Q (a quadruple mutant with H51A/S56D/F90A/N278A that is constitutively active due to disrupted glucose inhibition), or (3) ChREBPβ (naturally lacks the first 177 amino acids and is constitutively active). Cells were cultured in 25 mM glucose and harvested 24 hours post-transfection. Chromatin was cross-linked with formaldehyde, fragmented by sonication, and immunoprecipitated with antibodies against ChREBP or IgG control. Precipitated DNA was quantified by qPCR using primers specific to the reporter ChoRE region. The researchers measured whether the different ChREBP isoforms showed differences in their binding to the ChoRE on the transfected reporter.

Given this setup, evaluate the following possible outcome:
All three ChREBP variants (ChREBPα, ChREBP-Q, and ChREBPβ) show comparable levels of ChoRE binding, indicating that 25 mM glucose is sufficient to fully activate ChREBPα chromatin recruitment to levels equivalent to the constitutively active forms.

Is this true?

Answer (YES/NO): YES